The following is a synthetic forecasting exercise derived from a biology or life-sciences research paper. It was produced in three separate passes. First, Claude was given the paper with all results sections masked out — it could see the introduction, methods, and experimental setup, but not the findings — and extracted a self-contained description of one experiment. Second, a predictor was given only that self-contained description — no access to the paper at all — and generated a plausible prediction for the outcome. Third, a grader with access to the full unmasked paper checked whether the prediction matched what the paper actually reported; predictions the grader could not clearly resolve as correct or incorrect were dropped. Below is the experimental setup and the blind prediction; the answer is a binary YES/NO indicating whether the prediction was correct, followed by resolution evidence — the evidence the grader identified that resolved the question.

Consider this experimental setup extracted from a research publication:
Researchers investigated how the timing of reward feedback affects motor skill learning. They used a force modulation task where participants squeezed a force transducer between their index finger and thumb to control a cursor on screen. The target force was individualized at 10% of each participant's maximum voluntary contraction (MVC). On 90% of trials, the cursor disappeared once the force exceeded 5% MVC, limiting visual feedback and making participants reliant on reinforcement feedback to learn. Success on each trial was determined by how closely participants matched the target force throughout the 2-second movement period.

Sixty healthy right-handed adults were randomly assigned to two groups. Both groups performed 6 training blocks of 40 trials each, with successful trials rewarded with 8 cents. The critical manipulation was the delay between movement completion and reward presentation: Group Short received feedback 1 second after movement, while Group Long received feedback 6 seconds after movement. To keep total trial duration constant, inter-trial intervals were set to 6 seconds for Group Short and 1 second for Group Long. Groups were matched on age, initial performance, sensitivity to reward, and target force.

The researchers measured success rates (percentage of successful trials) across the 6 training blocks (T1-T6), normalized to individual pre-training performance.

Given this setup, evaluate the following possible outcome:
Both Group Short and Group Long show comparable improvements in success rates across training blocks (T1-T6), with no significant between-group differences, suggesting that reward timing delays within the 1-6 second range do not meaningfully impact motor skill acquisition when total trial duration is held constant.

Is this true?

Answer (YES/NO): NO